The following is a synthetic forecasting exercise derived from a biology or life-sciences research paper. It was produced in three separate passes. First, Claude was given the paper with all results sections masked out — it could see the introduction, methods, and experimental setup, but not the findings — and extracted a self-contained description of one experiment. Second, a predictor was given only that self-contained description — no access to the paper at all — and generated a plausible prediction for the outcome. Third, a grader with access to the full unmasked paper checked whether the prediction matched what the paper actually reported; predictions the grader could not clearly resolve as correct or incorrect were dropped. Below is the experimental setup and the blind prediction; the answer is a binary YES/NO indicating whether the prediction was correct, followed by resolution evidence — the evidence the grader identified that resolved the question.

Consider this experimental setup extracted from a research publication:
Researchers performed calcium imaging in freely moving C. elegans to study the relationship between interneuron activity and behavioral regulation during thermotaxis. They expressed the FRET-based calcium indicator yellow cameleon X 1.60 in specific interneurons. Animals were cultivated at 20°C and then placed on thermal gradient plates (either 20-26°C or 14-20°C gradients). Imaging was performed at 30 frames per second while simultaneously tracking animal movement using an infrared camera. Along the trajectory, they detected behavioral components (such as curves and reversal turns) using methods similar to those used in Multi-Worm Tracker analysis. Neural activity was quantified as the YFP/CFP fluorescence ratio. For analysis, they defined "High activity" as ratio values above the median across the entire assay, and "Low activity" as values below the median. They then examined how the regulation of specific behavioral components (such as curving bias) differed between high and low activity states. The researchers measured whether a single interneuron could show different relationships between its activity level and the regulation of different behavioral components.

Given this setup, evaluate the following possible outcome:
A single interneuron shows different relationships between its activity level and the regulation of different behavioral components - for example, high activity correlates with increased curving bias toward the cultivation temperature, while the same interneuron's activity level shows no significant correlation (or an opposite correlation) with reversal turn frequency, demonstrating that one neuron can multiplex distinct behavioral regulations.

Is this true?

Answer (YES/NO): YES